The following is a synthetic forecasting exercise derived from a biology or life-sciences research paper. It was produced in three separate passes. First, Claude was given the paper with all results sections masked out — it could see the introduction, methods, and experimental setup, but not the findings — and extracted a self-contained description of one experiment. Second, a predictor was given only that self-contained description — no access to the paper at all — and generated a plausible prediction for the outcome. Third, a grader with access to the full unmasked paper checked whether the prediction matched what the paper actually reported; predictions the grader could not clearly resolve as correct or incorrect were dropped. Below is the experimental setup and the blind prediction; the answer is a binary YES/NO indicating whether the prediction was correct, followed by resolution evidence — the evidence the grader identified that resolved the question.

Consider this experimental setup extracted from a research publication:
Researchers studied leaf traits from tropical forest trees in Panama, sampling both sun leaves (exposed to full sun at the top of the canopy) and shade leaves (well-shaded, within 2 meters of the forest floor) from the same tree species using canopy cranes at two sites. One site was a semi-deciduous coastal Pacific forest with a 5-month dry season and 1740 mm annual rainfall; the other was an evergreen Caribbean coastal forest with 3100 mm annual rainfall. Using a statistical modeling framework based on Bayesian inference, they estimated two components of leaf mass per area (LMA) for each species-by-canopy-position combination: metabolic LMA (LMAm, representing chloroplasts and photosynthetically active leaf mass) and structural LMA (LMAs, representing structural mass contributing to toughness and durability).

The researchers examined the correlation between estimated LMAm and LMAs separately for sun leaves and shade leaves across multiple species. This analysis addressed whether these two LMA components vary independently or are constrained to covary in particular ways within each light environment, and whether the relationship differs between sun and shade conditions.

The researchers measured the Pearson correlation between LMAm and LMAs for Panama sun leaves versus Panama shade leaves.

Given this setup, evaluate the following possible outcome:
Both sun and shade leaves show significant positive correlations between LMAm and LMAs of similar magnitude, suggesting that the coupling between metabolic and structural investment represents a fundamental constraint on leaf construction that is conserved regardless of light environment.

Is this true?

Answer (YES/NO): NO